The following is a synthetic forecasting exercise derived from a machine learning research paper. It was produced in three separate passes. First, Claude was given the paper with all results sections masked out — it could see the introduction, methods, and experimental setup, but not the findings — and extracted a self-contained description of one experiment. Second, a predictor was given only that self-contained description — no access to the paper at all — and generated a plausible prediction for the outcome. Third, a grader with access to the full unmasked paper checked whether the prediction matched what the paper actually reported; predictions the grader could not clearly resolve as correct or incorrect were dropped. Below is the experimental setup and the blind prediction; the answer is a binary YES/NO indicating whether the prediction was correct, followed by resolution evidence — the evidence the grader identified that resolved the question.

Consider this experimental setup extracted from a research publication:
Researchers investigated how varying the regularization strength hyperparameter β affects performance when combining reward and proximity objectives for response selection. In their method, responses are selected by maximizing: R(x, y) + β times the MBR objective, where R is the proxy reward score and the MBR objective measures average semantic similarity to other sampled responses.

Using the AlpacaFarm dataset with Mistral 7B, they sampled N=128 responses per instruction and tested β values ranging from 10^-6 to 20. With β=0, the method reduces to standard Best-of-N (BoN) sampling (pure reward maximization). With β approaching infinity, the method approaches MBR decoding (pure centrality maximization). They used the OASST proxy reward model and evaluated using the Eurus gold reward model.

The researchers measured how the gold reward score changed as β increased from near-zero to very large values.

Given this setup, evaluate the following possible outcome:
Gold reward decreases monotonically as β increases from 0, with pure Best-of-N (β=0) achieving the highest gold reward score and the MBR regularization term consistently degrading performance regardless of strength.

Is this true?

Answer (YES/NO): NO